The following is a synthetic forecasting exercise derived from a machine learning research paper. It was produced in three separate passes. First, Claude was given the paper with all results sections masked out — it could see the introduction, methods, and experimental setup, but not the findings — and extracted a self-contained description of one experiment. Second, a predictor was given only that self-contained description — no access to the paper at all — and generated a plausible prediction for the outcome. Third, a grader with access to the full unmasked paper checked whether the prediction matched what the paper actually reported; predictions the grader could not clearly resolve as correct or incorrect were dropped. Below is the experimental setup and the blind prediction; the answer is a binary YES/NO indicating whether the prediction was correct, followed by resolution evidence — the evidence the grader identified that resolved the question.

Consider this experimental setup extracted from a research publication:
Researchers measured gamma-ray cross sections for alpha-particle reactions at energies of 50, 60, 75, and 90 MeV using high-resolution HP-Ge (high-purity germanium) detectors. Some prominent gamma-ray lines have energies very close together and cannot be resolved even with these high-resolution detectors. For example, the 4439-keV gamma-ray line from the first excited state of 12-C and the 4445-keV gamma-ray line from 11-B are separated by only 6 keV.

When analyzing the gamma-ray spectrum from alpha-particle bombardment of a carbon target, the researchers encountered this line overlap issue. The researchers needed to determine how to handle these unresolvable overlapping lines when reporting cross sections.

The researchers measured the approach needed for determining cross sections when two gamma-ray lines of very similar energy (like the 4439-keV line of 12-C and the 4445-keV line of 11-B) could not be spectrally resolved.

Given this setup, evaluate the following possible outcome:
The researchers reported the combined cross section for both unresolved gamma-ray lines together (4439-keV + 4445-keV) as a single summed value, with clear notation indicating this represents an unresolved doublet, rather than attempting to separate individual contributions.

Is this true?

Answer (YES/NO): YES